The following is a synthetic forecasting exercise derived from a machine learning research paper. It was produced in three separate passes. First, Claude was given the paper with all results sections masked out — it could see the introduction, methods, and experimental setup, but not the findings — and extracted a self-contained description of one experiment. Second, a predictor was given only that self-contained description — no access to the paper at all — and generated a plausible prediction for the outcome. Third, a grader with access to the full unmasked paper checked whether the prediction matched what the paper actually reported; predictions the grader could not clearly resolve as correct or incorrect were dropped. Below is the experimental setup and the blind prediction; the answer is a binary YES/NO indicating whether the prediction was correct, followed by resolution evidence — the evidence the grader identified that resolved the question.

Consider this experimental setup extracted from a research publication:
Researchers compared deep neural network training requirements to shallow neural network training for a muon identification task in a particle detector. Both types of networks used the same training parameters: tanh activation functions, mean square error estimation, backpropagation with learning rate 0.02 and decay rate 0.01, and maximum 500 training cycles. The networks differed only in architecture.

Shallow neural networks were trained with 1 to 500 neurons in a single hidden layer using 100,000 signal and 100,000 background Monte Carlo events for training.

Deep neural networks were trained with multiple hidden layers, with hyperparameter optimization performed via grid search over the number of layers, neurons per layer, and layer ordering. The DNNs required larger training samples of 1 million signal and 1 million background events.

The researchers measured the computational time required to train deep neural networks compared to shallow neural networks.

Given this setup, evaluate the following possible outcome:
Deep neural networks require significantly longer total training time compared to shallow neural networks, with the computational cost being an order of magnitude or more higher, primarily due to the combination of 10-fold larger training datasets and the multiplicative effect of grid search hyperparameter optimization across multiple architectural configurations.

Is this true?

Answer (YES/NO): NO